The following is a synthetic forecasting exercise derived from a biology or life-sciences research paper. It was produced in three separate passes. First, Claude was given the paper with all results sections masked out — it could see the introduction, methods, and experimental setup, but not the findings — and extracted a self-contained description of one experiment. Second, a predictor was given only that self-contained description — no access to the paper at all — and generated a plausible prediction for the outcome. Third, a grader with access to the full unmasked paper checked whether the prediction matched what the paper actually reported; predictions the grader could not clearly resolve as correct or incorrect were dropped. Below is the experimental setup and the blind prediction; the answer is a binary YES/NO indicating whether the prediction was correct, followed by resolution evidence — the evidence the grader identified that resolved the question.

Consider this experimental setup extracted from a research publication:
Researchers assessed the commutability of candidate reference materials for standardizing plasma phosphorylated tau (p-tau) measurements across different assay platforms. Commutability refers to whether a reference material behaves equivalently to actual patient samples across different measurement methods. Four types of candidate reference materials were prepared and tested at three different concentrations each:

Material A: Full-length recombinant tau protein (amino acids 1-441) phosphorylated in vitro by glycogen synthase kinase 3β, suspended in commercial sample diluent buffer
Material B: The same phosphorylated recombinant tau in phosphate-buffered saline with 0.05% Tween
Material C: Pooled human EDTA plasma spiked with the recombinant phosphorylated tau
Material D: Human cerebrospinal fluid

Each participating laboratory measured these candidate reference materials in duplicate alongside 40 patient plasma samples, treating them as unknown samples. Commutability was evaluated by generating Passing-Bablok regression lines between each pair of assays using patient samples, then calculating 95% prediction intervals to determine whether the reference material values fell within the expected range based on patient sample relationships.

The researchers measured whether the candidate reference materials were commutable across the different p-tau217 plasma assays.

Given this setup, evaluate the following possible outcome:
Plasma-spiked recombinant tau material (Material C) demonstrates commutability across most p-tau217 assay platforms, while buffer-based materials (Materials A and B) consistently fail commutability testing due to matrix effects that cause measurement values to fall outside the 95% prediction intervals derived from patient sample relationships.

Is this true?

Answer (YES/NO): NO